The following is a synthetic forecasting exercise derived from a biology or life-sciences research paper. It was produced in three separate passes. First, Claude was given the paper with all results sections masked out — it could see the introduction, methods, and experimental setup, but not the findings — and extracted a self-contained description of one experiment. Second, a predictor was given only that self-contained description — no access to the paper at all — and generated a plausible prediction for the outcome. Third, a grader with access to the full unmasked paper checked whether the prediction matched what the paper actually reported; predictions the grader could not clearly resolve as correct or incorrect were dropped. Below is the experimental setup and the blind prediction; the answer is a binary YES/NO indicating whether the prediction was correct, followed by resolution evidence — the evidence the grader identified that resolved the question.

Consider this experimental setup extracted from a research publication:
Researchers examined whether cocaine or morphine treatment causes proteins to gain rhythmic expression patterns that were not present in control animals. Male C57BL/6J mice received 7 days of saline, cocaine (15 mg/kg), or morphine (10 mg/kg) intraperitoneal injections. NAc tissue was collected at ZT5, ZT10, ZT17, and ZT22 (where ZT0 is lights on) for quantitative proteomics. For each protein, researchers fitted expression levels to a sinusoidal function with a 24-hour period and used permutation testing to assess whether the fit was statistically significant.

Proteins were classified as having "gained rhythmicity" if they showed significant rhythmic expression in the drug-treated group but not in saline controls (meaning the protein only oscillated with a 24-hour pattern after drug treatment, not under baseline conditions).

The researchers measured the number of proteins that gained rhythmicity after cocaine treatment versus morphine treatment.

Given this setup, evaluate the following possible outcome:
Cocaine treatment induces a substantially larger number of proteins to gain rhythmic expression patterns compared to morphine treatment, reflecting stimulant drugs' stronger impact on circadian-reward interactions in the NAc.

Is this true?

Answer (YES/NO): NO